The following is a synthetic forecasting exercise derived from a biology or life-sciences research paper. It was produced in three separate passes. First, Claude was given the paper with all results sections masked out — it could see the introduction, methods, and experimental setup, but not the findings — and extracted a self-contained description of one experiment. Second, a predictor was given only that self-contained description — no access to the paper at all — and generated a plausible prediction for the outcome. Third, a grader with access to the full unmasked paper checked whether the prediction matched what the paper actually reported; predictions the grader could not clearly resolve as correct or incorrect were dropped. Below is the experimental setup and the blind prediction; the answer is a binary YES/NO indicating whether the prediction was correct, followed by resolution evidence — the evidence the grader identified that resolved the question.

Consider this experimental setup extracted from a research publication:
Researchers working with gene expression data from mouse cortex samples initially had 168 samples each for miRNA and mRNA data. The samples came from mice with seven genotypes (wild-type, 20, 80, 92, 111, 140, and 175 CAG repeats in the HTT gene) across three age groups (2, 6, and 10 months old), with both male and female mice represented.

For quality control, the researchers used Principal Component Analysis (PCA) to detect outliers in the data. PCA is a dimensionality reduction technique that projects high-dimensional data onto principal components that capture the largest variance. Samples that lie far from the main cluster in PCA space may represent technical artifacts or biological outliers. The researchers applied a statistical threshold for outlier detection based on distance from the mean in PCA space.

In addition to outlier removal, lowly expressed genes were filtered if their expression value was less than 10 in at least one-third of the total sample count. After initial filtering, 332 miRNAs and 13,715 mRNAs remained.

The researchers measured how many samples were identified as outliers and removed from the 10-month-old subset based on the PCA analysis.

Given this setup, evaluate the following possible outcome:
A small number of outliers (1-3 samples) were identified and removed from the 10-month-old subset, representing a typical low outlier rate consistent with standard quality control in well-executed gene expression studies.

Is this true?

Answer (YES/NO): YES